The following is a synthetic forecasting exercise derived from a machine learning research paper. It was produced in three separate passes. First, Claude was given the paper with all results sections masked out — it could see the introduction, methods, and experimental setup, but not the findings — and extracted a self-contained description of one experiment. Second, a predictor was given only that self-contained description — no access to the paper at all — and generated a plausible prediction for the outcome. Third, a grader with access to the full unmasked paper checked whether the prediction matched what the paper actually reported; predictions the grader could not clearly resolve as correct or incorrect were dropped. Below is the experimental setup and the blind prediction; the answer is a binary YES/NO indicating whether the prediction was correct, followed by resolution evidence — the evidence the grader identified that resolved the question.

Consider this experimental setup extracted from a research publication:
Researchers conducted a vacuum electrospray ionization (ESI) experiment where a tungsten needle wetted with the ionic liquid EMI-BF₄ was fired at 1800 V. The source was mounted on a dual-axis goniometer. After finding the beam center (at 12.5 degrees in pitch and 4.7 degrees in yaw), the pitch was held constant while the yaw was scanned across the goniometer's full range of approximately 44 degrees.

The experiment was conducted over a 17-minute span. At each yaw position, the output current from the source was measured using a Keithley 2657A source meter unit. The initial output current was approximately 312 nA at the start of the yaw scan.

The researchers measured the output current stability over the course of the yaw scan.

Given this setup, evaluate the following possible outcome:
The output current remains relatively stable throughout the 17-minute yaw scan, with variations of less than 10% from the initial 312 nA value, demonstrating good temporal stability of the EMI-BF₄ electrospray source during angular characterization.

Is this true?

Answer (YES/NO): NO